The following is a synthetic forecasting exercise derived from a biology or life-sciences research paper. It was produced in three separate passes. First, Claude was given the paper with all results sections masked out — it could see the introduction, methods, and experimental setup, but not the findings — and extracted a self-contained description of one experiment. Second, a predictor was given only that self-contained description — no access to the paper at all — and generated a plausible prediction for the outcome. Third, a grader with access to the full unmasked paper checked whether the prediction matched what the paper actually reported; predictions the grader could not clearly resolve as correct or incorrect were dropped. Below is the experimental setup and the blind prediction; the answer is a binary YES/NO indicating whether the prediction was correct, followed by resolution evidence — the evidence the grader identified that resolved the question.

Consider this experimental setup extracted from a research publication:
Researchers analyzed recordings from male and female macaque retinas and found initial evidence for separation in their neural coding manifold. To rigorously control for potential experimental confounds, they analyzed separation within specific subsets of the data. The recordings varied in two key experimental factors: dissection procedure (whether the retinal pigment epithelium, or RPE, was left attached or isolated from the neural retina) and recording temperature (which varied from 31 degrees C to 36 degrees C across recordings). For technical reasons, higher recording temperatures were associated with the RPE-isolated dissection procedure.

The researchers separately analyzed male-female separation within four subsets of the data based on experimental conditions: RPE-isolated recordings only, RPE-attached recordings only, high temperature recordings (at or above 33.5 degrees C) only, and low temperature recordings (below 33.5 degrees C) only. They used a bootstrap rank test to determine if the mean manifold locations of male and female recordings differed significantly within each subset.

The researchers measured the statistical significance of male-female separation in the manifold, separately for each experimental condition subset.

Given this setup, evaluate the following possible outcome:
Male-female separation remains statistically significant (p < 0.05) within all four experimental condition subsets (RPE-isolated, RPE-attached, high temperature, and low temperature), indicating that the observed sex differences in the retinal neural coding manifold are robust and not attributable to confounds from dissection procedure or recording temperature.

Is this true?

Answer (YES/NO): NO